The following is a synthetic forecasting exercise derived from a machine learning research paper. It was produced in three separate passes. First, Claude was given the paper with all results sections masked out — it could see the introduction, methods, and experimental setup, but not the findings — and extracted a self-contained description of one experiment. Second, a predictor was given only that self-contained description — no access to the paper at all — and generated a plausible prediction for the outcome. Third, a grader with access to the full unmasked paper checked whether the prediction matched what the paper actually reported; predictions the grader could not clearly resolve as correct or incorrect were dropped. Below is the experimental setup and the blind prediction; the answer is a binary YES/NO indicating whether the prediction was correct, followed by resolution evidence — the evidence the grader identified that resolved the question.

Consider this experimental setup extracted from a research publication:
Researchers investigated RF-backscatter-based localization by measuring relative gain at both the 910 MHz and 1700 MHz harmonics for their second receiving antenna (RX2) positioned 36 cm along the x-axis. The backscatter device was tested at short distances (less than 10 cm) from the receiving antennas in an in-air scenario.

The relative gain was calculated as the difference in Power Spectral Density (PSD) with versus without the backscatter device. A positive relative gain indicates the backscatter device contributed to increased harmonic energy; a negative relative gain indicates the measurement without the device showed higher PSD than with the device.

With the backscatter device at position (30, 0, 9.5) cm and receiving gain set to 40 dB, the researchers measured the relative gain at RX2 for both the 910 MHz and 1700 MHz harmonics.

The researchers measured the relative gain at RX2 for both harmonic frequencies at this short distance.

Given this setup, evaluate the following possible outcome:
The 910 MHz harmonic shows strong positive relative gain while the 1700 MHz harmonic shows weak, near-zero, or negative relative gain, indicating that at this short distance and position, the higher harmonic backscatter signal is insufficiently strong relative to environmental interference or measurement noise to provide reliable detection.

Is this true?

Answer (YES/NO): NO